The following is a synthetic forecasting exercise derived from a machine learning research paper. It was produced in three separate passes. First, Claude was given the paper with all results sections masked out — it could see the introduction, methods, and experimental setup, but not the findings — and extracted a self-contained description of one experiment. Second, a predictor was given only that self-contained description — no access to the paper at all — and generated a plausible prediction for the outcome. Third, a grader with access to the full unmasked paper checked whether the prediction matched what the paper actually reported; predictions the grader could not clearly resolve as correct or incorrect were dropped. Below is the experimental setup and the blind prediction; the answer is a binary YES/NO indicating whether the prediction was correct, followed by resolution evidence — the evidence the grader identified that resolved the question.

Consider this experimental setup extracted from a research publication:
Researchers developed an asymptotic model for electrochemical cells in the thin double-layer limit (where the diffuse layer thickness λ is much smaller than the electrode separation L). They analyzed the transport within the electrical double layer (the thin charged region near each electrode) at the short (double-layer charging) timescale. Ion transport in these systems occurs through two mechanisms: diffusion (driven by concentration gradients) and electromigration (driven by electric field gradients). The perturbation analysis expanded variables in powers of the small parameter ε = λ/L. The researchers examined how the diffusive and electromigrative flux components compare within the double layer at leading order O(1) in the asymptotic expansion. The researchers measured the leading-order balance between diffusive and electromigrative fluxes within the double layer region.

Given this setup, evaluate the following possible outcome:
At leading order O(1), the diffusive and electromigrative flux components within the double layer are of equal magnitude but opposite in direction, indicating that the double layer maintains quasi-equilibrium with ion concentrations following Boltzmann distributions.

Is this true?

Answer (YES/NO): YES